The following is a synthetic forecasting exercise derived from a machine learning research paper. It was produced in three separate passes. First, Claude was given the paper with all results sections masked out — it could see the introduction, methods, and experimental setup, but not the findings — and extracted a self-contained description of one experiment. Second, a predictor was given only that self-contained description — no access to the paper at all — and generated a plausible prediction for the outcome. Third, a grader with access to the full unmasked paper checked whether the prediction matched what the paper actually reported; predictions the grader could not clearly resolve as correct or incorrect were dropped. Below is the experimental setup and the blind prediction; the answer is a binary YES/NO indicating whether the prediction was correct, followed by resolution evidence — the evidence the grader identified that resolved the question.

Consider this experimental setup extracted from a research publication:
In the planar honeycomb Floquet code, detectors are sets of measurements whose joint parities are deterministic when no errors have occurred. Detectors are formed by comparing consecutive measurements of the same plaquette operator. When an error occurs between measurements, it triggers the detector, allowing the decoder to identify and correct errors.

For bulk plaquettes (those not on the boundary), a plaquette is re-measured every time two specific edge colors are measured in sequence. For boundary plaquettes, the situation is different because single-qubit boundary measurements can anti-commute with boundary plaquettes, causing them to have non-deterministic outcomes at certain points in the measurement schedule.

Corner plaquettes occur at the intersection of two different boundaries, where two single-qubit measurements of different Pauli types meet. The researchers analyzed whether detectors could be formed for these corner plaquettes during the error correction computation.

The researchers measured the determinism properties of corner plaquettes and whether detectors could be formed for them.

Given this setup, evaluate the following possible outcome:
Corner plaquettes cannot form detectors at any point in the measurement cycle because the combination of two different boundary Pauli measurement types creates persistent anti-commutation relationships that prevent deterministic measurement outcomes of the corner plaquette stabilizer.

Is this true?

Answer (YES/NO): YES